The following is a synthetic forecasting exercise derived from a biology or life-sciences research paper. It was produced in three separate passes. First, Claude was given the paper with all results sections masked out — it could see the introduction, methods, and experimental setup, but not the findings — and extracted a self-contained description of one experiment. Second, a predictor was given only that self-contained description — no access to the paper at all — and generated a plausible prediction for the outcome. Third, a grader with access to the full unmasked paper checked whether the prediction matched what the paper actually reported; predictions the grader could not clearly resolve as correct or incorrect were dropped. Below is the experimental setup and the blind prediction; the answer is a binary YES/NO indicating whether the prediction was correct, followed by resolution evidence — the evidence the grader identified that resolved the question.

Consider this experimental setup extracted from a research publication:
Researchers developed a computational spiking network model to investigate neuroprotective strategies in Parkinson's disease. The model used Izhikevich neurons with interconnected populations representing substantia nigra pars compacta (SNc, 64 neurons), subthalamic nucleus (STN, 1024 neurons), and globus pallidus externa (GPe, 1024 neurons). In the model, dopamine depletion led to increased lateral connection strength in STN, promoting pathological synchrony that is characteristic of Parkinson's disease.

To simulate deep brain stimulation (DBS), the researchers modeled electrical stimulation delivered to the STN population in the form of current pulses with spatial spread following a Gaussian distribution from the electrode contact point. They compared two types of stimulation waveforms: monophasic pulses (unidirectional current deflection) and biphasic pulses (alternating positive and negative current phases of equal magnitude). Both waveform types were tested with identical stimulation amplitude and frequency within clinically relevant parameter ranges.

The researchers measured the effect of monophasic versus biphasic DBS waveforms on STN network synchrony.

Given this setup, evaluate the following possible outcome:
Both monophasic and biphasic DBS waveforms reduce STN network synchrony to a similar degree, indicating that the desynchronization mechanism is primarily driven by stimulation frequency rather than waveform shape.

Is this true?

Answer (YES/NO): NO